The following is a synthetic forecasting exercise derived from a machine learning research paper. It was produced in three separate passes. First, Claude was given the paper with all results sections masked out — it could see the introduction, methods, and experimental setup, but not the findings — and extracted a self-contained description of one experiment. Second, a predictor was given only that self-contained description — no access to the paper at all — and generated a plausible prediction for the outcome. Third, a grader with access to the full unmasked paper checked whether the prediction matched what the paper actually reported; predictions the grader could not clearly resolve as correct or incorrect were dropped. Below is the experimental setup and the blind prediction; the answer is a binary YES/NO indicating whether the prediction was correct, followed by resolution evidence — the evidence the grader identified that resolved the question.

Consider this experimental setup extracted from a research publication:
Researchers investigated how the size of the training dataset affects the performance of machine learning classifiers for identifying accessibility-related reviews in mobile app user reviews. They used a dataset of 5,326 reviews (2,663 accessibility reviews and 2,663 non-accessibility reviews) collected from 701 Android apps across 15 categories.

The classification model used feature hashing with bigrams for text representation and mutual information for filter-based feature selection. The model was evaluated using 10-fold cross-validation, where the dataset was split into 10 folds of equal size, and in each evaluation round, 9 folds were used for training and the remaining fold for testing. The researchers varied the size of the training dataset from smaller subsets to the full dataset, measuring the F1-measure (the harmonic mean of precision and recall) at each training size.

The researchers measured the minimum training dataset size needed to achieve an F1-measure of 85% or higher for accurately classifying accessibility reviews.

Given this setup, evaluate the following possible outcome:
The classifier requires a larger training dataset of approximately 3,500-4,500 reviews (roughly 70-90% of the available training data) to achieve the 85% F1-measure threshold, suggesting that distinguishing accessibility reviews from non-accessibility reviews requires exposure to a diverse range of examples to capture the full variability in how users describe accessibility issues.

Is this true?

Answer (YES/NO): NO